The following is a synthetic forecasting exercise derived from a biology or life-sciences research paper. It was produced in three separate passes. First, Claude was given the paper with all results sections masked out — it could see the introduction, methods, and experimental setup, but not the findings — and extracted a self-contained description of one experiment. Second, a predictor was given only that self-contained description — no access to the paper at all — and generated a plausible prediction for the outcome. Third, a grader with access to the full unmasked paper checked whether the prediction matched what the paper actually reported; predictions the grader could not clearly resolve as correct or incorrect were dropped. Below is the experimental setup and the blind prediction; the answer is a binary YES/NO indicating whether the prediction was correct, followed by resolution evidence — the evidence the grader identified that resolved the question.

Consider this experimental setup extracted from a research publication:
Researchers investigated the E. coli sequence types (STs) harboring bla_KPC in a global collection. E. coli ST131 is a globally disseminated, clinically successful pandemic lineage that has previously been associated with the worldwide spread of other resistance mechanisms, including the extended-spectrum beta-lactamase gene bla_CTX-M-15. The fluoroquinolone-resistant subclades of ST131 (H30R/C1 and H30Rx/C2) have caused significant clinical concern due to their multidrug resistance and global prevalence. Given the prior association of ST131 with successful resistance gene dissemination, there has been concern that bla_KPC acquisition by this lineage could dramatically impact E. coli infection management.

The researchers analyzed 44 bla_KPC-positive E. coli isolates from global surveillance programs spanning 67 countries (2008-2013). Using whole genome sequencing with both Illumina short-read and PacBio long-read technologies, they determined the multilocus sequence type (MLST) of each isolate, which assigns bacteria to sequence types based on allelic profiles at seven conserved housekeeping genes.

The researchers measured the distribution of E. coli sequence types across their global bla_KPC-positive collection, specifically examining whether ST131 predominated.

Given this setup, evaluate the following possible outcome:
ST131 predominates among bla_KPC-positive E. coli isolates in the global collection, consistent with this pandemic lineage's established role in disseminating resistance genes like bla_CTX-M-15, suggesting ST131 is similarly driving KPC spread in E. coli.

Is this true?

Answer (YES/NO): NO